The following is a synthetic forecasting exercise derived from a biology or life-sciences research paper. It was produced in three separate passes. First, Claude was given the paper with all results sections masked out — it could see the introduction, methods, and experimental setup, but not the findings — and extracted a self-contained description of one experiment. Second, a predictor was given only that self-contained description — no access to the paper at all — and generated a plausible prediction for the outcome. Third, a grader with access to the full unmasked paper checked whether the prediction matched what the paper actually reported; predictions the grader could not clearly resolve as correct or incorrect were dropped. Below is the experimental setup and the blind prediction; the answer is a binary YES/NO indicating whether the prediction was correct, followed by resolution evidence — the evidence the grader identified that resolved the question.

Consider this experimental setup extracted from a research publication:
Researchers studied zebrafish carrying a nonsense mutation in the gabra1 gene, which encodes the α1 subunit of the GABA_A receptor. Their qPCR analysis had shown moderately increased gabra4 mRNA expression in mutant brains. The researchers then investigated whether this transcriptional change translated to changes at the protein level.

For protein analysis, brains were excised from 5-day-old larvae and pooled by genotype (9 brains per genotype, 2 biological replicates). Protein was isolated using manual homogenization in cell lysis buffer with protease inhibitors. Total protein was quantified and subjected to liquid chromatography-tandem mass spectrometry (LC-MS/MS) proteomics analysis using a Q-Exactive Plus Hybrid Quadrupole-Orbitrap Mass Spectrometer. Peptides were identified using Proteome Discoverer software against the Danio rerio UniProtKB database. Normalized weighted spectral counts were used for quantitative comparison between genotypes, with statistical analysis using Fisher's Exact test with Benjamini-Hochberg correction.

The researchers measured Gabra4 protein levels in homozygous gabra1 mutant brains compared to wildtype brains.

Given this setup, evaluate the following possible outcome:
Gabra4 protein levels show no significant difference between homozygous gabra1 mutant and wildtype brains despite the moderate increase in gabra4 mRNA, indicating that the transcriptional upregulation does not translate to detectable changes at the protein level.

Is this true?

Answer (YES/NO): YES